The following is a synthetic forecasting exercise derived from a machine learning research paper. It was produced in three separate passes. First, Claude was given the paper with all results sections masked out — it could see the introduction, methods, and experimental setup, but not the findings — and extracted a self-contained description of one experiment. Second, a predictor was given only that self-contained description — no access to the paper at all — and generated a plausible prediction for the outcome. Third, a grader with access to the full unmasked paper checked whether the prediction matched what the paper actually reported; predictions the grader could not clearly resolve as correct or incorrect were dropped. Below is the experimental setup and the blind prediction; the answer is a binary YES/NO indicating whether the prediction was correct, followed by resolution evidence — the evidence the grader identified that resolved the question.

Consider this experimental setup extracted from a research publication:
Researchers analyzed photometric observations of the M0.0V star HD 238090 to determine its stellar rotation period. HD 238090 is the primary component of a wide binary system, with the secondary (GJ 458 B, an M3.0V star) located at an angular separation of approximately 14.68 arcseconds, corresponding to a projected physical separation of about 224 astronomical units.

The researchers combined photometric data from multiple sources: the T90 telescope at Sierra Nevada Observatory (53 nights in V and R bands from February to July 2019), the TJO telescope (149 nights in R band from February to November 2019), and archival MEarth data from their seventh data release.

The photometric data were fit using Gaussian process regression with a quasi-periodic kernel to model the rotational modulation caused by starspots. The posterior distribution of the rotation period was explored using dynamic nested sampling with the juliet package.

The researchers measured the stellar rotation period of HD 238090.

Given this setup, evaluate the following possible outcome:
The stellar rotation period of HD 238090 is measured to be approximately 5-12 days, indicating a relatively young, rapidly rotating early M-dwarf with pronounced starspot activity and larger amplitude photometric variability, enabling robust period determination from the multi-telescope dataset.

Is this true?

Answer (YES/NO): NO